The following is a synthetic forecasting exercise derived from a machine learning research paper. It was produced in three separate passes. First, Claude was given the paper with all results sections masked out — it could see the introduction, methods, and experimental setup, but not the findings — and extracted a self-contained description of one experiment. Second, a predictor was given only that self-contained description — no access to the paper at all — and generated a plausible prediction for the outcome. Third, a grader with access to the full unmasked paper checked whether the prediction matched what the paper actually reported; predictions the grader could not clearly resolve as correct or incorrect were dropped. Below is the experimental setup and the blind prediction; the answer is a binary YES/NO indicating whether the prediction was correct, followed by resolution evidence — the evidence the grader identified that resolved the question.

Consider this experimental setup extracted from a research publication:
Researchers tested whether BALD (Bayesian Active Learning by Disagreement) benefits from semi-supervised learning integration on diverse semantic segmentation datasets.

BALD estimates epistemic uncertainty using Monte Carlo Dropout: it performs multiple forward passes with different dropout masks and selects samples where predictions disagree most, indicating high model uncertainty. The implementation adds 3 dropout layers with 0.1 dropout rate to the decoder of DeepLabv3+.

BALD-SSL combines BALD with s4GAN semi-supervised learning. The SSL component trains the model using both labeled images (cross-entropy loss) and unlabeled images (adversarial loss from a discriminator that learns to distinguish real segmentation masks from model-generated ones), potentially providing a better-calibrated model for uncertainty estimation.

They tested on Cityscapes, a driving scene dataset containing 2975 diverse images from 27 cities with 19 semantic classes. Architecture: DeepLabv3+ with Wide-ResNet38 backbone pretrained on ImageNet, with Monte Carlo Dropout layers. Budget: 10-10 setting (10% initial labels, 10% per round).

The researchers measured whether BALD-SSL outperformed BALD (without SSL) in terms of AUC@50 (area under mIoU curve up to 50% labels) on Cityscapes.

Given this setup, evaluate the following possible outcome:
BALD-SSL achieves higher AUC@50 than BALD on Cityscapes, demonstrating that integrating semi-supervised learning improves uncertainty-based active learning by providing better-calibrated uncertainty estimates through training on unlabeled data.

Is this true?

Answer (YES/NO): NO